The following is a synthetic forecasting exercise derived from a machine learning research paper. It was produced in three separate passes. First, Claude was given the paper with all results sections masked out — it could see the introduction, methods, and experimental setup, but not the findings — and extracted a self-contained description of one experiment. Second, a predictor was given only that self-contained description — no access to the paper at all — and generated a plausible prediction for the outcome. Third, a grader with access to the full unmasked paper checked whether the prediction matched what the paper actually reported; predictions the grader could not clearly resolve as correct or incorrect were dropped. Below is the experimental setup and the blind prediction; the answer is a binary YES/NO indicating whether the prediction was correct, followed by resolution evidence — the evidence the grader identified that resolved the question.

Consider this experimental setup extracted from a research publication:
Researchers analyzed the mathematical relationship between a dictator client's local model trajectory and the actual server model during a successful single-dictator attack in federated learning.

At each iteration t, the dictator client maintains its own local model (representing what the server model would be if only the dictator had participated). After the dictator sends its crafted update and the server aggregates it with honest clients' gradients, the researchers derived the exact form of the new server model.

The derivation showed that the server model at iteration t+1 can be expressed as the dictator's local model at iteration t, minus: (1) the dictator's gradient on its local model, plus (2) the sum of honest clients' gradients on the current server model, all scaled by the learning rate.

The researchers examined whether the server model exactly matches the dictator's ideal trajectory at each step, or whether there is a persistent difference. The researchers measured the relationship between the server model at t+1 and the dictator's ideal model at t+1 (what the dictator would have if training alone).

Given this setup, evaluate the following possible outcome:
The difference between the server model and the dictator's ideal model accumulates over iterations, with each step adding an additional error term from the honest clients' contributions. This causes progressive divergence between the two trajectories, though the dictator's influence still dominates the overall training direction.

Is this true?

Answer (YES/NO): NO